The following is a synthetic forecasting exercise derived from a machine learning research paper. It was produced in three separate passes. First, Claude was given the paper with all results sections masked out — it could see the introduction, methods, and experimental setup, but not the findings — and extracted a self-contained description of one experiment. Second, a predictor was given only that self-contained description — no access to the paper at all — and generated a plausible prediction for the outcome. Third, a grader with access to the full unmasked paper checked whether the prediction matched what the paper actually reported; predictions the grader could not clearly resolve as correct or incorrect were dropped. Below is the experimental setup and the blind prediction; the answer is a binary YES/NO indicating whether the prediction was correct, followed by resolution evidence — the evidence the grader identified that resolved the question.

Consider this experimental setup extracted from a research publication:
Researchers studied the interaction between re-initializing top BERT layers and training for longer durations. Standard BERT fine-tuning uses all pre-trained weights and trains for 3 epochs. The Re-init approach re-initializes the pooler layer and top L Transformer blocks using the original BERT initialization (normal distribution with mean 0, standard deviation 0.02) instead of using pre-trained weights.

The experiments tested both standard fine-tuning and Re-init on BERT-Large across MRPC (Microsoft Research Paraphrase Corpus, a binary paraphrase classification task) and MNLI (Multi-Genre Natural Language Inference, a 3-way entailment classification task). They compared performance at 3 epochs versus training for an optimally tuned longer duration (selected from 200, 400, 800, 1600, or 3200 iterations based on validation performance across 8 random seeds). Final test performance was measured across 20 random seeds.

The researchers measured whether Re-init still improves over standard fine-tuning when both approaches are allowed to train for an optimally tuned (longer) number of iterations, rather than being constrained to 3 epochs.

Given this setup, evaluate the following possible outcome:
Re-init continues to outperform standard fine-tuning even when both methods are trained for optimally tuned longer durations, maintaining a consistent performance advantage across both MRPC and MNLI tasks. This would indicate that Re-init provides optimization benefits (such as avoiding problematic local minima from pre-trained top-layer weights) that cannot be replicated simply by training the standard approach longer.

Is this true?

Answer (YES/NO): YES